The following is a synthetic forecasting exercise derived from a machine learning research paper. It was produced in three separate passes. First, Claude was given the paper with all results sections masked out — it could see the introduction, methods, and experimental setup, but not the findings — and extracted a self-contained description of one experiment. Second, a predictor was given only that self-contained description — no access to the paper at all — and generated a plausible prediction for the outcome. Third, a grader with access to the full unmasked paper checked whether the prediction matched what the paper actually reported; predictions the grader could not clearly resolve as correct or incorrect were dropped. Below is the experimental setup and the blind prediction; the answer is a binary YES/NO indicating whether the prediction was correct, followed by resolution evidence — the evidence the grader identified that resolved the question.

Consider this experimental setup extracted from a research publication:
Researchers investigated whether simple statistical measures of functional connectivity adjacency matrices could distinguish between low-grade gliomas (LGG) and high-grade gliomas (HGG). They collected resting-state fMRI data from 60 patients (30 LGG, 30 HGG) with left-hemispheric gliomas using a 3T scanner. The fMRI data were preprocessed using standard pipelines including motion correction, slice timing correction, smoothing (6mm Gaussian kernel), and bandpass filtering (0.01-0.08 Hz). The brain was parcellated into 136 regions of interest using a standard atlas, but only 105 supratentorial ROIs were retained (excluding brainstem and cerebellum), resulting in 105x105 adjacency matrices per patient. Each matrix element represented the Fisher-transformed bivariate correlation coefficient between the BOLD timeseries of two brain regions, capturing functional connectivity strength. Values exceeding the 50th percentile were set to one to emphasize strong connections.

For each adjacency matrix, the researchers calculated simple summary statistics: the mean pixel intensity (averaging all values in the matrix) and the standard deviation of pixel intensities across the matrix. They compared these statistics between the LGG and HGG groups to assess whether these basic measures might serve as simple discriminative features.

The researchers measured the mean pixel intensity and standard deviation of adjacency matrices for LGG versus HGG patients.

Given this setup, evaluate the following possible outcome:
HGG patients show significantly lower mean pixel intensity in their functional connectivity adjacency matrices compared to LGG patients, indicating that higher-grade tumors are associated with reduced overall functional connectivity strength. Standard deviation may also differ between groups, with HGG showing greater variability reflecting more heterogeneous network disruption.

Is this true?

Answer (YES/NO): NO